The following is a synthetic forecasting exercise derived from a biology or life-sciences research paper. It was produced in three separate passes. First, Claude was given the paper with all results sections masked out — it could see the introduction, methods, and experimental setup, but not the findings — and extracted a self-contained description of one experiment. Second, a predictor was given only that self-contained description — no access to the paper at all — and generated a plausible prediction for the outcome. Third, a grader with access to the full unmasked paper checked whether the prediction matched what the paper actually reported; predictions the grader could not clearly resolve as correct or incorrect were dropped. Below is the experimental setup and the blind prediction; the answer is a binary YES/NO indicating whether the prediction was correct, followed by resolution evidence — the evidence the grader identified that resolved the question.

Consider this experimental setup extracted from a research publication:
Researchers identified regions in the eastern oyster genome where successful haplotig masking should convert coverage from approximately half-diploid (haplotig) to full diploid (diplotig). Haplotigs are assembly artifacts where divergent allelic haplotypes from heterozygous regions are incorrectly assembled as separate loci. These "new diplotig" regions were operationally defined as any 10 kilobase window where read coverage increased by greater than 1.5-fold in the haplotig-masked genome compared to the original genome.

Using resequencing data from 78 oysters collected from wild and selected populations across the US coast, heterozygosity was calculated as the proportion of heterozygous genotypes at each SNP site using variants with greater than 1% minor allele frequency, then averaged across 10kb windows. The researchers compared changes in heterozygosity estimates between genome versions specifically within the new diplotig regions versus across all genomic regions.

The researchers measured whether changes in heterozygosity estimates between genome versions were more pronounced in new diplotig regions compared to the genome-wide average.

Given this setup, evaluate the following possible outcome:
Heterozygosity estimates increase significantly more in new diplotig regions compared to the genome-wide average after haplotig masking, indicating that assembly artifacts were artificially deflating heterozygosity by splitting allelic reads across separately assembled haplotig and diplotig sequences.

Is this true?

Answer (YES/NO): YES